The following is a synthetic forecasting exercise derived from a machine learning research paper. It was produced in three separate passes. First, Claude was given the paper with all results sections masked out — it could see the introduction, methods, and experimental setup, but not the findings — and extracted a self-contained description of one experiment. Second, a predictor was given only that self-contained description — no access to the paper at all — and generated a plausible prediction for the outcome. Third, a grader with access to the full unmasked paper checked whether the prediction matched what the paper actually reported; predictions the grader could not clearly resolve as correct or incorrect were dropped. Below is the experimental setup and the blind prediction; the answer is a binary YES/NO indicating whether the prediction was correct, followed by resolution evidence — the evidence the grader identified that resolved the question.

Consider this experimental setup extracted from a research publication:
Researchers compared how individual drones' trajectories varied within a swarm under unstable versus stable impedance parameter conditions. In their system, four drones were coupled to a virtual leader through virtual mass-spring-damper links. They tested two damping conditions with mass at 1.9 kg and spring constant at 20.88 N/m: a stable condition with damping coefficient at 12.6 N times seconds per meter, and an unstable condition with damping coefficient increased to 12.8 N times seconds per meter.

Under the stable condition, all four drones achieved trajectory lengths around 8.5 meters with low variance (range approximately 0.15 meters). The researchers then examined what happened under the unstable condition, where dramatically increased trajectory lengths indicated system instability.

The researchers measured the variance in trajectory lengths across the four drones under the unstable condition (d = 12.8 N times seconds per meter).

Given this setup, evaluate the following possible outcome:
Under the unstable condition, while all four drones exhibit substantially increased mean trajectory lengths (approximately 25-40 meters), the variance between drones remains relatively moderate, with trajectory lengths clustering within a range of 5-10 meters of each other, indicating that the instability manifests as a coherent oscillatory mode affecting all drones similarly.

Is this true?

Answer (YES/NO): NO